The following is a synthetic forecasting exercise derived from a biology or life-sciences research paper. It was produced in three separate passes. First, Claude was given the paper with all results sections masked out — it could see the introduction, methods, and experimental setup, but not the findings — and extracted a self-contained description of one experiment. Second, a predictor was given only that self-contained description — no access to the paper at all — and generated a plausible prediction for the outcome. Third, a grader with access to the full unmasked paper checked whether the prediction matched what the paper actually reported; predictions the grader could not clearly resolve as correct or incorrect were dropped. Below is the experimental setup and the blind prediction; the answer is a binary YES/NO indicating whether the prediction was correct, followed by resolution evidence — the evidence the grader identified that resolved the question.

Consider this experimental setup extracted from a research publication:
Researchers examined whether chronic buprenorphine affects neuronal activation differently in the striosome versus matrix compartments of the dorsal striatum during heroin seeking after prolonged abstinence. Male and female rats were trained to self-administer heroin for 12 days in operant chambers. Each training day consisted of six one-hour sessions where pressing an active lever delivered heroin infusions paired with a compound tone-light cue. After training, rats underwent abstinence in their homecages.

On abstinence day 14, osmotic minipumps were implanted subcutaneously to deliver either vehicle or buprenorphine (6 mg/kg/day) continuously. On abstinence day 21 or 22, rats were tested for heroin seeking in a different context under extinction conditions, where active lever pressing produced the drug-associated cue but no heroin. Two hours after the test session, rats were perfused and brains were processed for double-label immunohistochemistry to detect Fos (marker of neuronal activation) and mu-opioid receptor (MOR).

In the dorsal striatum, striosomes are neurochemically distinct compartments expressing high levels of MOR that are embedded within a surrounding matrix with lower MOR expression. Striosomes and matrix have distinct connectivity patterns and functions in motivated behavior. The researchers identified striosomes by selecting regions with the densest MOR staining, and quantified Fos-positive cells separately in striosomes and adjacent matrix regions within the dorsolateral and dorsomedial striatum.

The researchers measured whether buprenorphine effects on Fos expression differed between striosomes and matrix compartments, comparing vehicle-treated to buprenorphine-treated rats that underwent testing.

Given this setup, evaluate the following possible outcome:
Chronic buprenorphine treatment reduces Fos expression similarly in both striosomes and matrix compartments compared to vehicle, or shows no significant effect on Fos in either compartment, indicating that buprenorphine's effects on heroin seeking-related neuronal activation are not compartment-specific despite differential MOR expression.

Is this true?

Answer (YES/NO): NO